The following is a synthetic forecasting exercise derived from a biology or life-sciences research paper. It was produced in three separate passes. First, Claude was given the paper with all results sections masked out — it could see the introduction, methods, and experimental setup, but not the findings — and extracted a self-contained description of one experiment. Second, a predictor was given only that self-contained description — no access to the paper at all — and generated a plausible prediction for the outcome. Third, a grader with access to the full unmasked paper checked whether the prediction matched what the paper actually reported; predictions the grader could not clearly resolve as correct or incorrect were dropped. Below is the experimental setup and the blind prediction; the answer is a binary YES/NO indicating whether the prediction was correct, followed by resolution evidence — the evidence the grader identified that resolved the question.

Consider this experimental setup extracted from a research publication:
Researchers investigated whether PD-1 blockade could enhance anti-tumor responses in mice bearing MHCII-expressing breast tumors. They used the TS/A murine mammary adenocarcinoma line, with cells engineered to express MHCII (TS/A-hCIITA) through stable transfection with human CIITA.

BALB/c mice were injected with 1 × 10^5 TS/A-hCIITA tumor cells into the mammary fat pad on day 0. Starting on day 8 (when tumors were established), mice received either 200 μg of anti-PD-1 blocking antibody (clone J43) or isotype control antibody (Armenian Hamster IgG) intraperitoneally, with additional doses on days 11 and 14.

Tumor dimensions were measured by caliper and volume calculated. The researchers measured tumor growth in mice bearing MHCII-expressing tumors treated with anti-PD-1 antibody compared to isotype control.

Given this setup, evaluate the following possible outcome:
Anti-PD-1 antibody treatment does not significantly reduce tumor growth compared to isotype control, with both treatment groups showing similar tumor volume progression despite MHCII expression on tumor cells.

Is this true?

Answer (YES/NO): YES